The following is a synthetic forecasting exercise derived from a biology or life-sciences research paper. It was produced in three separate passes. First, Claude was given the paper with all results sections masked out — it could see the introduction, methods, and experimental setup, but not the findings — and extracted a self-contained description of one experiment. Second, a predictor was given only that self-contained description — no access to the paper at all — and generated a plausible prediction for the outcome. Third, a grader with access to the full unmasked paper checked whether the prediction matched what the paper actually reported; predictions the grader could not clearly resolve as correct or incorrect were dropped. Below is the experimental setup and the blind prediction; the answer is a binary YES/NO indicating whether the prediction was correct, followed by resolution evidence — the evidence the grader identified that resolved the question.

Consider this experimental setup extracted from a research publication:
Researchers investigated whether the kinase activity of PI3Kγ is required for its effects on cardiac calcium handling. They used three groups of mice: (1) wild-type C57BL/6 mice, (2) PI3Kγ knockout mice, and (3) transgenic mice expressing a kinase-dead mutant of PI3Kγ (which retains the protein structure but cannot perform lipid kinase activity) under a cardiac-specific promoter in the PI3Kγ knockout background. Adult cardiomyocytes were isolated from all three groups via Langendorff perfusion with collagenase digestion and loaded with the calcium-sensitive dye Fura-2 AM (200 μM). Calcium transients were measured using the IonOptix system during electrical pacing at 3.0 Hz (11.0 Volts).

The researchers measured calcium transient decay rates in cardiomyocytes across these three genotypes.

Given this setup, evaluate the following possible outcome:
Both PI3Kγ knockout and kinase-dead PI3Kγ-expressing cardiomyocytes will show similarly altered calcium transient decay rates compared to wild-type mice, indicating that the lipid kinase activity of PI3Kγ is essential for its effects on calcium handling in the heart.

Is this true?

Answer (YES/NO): NO